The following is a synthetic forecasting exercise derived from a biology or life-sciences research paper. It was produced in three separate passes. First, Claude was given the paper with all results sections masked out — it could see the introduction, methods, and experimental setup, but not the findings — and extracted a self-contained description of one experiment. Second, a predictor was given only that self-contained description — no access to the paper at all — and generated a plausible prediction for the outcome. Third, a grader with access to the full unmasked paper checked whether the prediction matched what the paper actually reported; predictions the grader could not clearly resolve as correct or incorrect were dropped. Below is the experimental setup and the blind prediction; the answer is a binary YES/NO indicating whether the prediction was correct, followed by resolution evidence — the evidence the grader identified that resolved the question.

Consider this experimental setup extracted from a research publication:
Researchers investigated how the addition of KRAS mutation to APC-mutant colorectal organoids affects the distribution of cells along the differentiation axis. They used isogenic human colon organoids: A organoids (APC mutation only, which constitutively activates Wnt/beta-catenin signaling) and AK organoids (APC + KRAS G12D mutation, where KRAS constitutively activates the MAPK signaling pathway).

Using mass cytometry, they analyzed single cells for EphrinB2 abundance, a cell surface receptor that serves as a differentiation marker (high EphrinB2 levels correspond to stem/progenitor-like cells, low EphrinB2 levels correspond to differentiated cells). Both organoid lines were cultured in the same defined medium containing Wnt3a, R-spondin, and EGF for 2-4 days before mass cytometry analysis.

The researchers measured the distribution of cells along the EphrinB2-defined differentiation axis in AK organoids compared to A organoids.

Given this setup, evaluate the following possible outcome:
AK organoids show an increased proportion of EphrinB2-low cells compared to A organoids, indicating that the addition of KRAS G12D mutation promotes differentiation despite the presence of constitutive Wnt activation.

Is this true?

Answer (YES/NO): YES